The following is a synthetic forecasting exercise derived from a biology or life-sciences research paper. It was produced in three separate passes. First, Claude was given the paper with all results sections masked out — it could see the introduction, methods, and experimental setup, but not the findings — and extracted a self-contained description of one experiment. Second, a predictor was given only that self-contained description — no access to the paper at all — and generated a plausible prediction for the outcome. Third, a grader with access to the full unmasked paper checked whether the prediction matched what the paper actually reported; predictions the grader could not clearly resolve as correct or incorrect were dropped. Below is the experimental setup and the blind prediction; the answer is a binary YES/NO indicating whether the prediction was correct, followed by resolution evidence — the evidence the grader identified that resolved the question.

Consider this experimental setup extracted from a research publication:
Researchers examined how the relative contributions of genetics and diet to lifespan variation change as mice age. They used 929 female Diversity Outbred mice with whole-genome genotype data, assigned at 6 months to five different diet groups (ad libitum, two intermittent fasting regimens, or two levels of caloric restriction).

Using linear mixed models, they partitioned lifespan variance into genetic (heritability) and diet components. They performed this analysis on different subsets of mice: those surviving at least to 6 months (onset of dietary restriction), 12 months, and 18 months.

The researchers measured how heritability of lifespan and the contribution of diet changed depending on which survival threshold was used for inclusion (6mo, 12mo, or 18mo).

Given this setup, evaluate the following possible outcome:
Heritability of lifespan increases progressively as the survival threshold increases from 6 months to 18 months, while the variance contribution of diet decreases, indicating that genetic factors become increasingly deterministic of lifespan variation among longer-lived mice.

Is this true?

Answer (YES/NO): NO